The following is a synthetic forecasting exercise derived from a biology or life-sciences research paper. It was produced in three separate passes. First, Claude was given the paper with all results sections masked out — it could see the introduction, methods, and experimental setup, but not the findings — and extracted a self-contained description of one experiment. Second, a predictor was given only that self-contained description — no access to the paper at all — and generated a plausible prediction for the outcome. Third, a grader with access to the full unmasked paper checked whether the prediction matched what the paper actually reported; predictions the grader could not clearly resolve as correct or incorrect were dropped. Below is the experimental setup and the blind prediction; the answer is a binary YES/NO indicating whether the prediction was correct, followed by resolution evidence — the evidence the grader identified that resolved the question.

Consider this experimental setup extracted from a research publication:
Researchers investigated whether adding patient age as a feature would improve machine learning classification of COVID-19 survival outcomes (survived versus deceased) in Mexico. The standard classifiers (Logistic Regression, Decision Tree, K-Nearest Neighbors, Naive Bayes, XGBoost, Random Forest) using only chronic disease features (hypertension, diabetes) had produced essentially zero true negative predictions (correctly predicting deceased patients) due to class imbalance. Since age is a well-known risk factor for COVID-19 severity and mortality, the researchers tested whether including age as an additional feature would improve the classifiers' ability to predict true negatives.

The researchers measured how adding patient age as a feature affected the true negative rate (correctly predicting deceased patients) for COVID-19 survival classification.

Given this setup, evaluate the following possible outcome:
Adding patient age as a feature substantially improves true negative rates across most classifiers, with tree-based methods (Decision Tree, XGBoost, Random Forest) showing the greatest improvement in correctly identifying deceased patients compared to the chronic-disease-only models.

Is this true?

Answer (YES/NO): NO